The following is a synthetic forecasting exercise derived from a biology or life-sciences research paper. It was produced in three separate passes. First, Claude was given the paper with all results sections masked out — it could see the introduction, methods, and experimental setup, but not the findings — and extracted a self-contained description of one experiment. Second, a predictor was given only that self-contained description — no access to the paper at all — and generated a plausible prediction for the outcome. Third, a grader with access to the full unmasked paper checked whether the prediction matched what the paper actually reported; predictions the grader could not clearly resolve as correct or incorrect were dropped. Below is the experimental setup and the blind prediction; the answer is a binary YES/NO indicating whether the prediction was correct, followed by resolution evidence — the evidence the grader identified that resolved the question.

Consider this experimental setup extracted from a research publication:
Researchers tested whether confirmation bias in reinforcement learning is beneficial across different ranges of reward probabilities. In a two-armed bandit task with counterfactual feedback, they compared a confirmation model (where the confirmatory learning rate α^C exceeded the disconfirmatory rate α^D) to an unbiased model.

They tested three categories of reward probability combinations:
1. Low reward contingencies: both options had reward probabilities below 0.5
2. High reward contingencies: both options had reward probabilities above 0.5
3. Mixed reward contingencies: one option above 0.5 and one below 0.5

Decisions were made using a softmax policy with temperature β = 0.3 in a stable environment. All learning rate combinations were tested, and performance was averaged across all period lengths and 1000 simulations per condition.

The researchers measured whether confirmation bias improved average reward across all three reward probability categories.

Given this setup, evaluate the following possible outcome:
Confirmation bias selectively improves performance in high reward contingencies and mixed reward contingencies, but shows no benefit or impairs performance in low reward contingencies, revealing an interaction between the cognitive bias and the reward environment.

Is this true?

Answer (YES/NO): NO